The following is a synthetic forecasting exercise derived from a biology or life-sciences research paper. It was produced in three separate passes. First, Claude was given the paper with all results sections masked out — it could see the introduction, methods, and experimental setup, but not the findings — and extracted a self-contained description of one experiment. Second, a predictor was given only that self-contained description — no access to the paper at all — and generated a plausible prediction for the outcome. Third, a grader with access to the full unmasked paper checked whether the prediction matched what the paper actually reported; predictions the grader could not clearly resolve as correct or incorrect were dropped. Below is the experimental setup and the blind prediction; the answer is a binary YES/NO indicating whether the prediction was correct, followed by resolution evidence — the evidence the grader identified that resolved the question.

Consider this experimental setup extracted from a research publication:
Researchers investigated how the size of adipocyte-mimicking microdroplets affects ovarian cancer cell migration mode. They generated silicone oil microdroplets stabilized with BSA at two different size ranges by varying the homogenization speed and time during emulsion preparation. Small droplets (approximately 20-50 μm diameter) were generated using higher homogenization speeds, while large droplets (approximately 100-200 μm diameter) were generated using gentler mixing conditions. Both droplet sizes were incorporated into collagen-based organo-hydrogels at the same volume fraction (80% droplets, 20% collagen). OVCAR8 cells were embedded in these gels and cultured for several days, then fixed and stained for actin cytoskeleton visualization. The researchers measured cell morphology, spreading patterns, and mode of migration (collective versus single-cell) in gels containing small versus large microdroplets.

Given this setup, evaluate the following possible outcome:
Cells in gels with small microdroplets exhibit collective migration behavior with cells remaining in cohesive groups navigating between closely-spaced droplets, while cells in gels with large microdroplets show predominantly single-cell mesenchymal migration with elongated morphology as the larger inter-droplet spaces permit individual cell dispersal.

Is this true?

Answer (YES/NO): NO